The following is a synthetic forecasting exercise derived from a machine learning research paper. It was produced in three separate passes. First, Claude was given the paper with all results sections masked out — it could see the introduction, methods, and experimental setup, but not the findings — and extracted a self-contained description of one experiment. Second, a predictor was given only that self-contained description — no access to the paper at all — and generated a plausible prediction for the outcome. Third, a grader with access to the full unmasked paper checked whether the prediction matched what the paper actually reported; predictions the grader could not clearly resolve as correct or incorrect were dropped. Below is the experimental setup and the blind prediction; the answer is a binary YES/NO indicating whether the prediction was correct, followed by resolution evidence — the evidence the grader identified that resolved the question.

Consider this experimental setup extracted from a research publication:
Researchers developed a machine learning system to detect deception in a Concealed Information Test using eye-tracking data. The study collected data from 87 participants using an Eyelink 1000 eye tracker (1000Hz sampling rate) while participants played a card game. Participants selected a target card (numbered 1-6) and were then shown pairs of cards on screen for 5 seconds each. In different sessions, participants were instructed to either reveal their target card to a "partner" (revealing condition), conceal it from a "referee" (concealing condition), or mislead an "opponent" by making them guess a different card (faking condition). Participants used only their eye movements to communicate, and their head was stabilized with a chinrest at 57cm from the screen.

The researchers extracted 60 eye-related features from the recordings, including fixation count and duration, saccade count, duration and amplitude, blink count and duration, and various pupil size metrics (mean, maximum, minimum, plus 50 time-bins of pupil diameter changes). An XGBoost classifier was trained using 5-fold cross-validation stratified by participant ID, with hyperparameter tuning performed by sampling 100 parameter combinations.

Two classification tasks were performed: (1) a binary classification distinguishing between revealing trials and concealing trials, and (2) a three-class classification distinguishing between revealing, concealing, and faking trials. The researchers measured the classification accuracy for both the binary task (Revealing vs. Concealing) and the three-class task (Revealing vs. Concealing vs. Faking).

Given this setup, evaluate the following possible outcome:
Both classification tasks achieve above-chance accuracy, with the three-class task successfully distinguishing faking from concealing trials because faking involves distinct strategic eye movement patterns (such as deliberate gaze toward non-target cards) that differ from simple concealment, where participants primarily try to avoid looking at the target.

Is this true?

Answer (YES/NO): NO